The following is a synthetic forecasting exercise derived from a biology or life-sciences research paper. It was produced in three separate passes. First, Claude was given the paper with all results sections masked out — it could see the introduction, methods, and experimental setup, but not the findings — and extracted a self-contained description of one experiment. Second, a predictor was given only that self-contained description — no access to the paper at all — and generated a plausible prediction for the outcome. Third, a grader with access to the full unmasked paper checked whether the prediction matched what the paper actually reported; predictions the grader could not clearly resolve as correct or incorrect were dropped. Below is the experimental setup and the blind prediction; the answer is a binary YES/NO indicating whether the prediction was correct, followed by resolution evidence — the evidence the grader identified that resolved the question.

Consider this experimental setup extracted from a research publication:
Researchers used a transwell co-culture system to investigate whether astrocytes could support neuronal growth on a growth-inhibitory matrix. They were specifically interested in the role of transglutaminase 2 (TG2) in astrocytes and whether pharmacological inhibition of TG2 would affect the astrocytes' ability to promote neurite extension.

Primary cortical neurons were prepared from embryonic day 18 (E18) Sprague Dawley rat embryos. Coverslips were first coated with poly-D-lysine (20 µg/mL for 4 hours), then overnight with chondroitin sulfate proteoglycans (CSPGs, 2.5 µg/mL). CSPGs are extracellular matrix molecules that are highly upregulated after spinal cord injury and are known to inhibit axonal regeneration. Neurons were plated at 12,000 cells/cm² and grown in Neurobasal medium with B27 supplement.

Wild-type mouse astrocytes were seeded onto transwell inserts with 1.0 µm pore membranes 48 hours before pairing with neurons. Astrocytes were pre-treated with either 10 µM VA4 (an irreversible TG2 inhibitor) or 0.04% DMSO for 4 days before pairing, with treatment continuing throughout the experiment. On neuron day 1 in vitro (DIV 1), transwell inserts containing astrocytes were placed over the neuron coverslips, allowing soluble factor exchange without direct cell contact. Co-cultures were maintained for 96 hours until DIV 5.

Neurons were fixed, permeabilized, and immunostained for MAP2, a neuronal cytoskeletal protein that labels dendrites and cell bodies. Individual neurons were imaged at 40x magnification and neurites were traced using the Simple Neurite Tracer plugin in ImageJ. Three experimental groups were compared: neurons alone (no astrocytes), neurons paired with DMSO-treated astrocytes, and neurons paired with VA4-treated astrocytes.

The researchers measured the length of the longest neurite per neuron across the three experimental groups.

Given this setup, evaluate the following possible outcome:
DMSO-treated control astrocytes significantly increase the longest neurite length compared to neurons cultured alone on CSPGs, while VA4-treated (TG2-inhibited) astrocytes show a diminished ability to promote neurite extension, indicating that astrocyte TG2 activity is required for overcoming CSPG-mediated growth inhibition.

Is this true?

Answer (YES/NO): NO